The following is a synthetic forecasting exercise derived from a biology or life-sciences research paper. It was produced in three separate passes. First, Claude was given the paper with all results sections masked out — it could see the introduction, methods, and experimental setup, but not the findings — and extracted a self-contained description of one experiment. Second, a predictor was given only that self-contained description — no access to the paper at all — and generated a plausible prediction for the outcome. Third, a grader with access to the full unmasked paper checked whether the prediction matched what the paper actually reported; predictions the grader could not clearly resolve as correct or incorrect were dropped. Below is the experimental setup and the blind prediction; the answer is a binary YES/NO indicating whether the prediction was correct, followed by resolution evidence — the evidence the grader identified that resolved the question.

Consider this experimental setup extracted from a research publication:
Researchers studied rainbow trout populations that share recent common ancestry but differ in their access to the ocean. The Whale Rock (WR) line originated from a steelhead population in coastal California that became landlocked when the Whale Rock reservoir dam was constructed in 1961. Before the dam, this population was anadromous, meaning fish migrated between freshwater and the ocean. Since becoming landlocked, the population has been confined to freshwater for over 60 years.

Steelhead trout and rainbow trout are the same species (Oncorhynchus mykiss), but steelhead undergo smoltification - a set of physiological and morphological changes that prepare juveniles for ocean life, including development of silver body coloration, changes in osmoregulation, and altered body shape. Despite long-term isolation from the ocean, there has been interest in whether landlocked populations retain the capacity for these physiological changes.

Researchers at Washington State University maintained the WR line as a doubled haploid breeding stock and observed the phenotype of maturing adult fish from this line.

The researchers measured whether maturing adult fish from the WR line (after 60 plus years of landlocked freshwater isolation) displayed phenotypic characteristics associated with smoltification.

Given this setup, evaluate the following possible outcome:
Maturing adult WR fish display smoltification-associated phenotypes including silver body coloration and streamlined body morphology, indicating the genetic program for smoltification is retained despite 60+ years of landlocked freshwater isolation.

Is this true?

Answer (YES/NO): NO